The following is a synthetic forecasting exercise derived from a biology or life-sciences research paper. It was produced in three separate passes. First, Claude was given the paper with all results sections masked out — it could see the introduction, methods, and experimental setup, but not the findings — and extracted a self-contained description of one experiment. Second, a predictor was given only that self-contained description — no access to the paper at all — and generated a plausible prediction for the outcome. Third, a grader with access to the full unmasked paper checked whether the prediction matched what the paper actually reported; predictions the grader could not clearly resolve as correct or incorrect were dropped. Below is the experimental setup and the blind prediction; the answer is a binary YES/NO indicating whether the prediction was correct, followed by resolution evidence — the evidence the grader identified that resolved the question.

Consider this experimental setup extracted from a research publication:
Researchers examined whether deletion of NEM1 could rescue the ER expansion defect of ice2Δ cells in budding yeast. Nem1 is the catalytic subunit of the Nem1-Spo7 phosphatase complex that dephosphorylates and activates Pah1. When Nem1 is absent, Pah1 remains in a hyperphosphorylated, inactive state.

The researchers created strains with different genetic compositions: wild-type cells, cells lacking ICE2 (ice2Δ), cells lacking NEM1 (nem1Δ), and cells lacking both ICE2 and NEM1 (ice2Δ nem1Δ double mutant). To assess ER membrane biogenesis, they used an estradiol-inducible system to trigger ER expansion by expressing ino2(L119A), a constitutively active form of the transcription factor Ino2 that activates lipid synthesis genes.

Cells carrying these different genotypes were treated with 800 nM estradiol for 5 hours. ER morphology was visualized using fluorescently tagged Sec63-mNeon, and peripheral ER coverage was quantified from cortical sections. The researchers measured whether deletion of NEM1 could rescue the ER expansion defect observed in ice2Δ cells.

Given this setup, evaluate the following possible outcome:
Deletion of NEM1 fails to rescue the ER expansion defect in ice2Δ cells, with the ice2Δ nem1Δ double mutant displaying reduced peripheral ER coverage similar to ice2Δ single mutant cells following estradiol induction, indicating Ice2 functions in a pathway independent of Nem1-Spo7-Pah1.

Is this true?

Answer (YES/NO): NO